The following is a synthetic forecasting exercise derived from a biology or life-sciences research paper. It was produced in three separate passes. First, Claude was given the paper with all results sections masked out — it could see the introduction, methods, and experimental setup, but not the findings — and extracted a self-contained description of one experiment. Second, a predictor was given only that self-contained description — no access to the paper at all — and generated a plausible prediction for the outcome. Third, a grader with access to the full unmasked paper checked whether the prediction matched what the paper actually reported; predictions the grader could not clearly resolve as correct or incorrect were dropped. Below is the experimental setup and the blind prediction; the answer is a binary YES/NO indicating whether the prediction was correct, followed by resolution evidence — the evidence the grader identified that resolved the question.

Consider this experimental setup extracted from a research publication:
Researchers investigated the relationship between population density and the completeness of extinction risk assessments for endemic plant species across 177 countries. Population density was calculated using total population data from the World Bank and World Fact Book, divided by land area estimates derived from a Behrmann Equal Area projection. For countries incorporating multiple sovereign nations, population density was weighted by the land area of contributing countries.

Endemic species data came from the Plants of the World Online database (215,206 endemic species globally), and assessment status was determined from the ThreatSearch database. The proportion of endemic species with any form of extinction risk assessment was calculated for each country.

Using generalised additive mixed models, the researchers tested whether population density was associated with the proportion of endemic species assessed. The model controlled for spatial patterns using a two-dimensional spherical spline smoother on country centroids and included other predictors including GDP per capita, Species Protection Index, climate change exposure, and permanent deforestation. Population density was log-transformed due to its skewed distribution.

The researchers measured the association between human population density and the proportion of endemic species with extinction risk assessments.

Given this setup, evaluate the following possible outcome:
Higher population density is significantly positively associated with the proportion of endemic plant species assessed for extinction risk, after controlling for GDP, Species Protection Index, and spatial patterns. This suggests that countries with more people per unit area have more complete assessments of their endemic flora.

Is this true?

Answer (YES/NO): NO